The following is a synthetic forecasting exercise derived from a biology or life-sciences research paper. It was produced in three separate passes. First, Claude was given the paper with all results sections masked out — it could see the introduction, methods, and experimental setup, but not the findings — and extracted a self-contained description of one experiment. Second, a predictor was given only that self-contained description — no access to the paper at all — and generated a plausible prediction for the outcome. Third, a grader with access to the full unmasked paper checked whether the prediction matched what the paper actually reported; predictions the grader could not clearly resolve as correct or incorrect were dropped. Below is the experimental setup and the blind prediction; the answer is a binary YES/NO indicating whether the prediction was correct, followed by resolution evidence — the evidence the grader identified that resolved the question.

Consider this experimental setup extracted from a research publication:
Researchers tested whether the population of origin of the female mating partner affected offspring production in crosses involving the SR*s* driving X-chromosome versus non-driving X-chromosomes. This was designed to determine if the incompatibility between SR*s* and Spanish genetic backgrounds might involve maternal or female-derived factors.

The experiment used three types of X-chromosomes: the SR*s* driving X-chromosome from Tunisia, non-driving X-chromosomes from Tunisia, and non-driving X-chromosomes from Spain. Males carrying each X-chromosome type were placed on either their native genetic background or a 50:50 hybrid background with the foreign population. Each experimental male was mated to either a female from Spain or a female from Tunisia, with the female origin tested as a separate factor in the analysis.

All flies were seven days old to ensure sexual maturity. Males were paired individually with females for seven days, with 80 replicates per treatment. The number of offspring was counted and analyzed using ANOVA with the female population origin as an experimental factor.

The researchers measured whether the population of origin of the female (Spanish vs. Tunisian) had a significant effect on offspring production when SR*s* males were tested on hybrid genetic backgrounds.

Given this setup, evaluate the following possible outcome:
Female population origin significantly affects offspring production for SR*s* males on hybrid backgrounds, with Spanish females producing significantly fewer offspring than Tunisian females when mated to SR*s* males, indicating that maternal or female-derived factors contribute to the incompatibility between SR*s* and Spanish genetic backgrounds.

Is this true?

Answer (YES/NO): NO